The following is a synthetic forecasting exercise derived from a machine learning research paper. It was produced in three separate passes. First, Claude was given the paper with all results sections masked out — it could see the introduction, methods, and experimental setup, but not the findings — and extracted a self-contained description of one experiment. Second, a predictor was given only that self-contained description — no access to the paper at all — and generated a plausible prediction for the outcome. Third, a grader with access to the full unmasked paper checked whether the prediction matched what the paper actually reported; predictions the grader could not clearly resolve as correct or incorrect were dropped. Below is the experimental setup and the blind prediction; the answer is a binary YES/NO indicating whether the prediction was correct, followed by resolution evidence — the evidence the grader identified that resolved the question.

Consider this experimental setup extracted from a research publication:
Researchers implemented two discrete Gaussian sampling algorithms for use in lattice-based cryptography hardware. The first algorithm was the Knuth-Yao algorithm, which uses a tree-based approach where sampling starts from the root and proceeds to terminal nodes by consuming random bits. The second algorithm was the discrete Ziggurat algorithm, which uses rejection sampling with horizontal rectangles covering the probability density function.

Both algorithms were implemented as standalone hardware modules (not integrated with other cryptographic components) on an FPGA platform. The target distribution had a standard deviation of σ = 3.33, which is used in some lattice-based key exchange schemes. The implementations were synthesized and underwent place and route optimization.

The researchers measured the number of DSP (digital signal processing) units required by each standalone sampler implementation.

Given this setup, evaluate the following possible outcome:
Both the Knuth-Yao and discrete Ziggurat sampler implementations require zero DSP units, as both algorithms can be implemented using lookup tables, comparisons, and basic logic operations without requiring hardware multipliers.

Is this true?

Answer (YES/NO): NO